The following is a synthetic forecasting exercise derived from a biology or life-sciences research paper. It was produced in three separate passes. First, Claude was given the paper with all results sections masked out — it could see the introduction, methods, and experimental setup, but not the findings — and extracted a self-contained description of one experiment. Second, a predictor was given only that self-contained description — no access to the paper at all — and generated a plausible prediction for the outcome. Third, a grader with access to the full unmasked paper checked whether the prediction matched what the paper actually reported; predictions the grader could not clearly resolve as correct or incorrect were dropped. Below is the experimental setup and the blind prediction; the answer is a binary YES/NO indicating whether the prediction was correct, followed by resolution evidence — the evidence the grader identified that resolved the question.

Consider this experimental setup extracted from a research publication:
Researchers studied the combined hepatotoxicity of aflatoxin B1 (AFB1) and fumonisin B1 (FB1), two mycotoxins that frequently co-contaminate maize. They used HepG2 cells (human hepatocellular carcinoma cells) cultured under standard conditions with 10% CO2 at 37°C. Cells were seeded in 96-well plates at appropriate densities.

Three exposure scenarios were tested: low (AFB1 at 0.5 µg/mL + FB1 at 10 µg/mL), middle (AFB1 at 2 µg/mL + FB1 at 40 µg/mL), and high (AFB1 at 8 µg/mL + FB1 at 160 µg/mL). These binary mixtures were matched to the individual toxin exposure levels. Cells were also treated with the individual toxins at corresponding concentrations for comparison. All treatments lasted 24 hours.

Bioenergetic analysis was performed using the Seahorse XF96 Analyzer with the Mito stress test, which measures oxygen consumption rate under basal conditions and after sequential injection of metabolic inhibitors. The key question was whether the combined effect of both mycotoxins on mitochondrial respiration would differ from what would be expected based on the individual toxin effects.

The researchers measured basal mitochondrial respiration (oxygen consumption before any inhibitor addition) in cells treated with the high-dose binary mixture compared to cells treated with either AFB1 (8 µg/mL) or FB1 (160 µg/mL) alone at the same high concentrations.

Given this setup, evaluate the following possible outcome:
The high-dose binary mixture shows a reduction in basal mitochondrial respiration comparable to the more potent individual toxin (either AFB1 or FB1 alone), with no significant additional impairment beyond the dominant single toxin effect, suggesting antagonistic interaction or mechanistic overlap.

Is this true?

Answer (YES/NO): NO